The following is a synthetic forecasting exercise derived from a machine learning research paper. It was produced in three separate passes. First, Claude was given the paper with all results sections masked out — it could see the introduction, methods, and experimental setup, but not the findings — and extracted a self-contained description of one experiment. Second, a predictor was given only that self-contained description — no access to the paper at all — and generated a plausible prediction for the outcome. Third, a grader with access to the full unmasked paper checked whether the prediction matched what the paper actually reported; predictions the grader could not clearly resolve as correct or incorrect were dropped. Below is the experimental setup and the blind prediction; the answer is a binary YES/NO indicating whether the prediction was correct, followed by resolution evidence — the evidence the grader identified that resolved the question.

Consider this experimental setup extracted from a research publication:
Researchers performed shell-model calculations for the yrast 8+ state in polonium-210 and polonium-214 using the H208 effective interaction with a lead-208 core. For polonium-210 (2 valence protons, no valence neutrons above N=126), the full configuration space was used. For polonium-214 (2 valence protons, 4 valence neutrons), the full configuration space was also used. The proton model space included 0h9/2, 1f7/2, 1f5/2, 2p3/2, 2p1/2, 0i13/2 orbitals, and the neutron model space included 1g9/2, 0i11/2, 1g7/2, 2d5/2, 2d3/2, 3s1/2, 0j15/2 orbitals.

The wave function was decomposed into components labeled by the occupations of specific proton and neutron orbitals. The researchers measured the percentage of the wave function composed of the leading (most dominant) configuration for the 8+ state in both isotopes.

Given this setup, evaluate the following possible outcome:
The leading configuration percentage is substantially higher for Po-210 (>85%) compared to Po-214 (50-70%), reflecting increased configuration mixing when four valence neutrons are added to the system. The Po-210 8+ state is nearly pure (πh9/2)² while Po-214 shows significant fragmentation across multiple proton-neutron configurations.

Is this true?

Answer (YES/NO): NO